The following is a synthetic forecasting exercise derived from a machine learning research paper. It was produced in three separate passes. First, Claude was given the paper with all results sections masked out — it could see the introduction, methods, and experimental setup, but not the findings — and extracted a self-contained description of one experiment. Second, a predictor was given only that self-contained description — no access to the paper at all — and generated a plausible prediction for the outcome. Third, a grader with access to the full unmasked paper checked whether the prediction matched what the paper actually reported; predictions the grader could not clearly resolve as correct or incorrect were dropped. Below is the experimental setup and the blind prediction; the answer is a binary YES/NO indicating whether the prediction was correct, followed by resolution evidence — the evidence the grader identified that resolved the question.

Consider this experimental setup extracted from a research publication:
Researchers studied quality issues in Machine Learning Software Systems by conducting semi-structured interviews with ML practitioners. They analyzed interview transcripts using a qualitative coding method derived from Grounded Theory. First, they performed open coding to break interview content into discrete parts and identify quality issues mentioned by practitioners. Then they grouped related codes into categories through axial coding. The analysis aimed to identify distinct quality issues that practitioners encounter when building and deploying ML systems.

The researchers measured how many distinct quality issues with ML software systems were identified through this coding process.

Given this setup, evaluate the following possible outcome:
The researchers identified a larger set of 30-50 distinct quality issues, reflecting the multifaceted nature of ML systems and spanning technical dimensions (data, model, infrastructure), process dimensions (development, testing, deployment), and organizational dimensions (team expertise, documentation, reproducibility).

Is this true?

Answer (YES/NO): NO